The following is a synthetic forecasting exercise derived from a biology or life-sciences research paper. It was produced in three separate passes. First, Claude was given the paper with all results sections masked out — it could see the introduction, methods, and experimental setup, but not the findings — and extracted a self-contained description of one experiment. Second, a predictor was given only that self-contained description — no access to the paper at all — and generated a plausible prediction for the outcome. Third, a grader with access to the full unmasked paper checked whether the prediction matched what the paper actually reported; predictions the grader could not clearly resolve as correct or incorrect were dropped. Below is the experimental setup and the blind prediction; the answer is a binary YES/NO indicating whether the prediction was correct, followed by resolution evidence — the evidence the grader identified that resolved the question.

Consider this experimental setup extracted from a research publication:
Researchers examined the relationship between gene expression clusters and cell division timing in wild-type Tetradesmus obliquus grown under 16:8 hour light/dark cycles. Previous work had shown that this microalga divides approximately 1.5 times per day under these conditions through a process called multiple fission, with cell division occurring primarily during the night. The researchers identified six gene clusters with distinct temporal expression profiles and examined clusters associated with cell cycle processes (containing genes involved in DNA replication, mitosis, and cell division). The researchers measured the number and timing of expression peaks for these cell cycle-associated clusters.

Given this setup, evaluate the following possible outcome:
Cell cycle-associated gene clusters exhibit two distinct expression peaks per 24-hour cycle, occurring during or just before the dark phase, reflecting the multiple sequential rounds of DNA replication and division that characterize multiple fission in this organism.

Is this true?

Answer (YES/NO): YES